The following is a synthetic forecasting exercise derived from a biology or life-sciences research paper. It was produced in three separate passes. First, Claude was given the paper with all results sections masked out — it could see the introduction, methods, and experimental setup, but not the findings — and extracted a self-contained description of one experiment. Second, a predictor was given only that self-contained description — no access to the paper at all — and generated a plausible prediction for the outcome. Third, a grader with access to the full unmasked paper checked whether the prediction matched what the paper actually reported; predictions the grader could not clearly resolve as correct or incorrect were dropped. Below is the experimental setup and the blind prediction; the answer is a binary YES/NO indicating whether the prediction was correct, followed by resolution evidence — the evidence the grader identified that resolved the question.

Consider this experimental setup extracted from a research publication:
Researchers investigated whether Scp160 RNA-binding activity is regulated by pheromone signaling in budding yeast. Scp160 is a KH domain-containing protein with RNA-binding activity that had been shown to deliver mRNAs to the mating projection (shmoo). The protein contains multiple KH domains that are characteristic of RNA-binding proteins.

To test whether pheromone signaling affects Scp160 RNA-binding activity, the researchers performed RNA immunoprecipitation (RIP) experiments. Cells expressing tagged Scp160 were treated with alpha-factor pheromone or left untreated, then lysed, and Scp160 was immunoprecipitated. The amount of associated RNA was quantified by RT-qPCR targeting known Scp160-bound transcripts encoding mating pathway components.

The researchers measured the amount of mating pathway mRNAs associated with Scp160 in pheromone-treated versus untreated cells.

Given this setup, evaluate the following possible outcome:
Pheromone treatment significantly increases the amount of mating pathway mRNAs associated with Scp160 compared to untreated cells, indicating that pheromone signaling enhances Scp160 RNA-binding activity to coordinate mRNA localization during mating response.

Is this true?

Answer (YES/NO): YES